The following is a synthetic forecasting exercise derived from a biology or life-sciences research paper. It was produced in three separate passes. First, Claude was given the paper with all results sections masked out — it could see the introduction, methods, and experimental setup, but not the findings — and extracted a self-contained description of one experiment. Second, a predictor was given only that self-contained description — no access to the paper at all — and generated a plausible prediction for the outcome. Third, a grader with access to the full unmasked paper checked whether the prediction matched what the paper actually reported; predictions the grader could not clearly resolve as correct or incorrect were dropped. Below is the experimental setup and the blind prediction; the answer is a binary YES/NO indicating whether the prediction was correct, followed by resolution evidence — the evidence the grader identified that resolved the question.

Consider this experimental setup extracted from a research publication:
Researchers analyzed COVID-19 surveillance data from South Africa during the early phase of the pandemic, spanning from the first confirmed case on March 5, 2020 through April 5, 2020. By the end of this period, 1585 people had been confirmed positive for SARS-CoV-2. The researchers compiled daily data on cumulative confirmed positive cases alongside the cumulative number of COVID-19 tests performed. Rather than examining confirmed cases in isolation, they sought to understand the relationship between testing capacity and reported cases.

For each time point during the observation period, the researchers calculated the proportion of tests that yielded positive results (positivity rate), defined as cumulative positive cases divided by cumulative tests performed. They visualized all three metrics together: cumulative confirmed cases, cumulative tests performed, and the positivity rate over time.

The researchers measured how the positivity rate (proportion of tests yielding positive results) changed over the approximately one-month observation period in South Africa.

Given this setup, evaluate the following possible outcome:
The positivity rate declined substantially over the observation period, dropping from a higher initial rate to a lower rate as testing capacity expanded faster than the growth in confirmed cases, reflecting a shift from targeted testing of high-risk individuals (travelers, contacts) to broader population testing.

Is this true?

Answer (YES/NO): NO